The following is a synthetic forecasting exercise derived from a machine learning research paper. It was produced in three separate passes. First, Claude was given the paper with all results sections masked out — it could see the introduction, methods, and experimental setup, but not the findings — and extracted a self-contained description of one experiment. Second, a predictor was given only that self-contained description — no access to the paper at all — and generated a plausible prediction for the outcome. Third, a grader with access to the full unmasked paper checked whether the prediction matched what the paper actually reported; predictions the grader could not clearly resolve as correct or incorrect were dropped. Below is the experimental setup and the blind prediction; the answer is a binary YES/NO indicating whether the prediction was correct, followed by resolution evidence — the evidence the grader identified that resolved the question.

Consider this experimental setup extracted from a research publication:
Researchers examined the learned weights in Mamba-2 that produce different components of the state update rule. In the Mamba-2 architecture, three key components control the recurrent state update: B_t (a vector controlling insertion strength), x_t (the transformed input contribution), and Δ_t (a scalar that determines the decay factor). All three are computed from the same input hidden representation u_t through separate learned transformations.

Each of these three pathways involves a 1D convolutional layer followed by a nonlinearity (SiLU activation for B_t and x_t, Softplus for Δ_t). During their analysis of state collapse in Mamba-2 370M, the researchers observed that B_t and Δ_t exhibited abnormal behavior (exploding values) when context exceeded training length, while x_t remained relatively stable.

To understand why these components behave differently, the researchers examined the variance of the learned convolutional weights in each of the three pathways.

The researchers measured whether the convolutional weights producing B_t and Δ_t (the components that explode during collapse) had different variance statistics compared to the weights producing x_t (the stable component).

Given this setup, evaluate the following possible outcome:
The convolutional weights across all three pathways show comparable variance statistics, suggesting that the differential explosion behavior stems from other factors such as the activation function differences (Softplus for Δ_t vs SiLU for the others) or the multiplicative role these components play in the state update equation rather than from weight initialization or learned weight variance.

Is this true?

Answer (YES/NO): NO